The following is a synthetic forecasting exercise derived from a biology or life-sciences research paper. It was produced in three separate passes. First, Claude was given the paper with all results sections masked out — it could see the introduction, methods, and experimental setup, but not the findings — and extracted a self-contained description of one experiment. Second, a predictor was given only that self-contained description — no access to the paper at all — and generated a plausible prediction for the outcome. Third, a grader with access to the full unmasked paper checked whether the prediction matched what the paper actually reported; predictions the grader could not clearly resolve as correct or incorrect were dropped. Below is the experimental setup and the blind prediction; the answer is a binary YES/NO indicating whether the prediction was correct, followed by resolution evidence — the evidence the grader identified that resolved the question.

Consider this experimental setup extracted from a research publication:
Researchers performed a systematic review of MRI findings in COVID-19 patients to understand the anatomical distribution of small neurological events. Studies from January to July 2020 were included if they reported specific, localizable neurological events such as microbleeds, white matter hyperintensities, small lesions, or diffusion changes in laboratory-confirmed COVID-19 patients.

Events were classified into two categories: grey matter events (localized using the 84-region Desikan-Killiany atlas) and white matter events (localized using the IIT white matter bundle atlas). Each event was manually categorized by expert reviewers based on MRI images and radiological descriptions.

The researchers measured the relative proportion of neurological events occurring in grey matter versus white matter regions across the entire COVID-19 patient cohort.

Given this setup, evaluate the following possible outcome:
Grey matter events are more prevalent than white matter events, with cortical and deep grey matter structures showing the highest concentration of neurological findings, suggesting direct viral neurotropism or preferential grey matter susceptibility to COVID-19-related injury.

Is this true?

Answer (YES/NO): NO